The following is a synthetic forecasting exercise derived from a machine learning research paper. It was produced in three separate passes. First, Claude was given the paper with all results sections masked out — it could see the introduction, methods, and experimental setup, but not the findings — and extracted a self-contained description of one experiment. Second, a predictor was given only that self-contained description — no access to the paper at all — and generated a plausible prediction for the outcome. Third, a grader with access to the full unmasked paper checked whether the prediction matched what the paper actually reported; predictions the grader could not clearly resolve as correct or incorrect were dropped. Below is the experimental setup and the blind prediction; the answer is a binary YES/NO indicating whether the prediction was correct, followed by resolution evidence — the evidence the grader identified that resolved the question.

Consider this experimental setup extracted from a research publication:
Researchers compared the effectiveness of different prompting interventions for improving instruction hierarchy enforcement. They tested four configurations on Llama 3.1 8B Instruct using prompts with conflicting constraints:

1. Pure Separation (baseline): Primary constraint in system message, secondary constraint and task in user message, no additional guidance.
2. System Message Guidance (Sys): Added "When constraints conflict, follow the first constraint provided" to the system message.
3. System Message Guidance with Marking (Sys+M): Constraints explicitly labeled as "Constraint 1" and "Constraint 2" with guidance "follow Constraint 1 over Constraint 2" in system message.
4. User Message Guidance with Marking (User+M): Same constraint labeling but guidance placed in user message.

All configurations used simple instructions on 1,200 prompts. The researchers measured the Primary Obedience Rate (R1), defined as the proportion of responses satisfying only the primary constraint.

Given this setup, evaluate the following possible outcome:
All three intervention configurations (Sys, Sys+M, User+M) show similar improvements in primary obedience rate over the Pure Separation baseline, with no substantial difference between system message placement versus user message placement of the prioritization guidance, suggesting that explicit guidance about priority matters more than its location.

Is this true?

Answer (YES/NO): NO